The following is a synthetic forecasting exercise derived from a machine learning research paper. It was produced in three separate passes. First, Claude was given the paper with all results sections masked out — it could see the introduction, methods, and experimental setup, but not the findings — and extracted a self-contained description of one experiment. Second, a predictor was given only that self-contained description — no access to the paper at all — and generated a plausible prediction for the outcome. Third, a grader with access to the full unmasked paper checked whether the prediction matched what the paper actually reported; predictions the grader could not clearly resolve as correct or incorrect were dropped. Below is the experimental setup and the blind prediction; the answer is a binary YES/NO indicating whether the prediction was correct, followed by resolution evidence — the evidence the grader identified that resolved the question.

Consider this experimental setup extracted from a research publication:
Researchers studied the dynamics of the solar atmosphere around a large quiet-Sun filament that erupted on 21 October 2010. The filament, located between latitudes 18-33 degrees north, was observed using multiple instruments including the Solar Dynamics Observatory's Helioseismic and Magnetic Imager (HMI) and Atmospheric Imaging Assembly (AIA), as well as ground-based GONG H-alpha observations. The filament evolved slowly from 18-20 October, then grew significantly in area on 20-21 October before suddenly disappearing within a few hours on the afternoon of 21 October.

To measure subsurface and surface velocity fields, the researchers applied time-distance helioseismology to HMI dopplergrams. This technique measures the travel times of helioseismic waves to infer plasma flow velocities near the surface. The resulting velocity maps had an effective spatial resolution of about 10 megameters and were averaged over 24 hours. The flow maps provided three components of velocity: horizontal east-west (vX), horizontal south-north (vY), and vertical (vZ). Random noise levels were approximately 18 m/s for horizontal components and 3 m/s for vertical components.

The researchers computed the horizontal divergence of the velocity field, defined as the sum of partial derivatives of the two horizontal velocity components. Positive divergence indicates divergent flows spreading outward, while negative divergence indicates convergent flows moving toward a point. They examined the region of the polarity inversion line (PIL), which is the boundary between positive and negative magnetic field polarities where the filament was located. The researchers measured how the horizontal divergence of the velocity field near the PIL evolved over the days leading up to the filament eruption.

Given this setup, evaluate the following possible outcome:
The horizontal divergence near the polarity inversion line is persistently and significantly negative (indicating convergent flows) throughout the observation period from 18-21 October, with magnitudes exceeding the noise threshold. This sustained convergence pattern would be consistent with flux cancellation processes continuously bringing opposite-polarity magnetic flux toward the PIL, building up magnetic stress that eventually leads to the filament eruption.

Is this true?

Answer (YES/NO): NO